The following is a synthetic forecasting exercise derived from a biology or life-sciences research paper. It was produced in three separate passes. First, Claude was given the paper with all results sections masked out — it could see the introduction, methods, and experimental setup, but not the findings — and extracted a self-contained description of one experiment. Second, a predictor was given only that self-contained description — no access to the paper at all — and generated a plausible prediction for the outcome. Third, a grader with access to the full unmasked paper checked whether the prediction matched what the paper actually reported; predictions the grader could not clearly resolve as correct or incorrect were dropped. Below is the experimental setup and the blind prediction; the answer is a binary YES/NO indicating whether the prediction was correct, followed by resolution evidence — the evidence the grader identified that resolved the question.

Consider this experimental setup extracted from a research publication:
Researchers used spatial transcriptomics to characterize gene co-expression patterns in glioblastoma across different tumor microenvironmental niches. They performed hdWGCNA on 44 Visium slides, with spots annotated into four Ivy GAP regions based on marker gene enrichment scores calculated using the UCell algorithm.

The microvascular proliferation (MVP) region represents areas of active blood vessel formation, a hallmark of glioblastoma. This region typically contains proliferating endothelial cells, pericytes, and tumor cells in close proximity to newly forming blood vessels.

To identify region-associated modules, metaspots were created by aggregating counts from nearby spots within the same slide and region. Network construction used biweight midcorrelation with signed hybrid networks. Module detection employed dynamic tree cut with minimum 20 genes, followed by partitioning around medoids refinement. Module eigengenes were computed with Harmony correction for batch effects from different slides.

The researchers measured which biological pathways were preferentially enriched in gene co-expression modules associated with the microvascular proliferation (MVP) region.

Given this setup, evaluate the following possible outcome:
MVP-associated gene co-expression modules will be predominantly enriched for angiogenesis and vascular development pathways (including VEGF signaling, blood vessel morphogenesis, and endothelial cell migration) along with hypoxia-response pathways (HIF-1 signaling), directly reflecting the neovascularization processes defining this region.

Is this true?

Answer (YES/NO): NO